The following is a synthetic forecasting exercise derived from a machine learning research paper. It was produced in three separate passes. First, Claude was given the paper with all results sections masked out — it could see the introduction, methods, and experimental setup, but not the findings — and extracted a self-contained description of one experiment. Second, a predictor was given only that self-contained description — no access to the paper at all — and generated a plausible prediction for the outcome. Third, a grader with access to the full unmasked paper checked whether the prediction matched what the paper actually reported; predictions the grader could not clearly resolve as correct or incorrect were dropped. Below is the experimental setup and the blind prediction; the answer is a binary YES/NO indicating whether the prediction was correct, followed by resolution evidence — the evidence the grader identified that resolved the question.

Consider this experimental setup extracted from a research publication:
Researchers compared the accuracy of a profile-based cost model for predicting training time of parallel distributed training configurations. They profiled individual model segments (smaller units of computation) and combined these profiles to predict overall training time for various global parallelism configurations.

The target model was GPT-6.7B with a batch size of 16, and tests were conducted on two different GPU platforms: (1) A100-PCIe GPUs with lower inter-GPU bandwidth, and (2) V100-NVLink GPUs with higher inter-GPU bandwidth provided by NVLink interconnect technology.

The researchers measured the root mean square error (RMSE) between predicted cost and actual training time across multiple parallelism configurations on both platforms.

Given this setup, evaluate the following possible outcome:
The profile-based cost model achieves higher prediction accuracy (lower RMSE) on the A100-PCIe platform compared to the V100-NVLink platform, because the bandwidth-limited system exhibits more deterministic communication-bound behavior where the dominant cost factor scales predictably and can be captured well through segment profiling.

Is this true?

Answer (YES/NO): NO